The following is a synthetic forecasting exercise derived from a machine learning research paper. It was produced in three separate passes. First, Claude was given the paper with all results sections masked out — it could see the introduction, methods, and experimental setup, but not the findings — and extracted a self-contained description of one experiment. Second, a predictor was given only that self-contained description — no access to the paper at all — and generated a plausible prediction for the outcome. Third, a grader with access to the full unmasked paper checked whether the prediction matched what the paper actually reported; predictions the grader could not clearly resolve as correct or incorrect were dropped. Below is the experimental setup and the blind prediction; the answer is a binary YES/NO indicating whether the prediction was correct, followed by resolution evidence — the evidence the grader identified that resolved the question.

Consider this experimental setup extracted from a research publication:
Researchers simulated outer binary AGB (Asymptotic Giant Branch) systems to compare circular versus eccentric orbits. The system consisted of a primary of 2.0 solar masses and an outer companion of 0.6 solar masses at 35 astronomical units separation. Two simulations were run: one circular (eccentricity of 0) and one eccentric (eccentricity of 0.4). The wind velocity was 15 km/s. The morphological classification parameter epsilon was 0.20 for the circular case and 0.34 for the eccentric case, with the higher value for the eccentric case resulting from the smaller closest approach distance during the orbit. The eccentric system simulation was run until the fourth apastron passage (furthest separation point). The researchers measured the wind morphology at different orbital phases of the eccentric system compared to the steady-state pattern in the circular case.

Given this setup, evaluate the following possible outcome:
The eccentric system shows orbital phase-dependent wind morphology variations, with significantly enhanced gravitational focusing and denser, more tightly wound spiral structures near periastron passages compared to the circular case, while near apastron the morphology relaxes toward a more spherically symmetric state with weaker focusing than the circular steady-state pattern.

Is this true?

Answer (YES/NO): NO